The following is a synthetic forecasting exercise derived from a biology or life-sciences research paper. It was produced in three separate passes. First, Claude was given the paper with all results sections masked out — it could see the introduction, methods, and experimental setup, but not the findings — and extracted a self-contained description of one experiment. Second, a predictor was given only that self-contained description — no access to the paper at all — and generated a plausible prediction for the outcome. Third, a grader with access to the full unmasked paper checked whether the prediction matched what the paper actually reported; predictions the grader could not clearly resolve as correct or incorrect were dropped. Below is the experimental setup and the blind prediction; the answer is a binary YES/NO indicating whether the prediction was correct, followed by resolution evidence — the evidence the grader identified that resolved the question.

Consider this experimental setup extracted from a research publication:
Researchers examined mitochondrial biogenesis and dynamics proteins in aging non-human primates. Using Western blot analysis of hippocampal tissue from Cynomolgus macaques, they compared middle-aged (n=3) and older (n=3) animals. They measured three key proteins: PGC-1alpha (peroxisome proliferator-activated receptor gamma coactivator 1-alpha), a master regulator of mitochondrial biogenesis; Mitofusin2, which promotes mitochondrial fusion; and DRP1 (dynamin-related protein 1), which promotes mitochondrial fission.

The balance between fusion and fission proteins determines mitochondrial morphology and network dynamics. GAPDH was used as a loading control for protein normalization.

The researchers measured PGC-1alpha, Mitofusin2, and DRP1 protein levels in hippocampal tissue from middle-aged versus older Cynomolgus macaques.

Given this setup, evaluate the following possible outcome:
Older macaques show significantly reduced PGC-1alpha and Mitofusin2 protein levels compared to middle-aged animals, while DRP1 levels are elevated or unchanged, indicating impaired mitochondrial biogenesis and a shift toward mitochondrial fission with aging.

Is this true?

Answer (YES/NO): NO